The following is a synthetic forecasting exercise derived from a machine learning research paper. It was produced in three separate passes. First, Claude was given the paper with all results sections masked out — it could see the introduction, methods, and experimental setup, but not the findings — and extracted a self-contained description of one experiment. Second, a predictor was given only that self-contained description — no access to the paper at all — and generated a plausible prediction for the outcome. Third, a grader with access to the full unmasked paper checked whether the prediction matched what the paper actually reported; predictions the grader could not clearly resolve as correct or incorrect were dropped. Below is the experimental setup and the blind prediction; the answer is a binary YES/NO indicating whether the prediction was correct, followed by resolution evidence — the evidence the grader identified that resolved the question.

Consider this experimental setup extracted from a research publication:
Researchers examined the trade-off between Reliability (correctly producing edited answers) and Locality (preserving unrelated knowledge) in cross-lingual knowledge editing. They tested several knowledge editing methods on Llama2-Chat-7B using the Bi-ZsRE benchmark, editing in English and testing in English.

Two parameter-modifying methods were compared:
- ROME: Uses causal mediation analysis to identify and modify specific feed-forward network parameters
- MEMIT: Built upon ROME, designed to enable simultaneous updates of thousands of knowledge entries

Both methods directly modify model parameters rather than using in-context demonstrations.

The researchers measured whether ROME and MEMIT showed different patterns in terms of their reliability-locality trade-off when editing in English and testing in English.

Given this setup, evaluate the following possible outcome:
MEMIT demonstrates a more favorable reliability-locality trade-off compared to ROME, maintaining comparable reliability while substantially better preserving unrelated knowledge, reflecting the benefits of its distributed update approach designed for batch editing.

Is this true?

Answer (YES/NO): NO